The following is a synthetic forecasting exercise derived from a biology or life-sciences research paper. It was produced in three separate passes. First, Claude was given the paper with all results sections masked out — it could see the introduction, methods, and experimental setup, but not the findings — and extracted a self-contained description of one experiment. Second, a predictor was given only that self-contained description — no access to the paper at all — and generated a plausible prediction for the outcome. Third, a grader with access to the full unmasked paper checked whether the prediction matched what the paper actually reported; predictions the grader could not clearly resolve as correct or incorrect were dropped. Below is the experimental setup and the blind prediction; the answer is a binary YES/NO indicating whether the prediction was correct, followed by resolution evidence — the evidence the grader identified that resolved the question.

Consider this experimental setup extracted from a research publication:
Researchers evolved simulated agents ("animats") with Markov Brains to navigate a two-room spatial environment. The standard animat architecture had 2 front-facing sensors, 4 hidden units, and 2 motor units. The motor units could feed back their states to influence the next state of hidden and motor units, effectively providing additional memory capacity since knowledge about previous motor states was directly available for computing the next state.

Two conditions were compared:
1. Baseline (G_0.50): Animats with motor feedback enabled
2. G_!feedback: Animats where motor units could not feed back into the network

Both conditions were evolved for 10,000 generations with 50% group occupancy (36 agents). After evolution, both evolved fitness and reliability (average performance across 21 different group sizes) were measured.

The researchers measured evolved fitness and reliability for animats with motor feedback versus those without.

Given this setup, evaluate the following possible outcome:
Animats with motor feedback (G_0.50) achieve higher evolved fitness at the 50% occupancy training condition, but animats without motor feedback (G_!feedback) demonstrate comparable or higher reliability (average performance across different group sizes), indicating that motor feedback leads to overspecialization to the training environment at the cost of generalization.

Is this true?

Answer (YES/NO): NO